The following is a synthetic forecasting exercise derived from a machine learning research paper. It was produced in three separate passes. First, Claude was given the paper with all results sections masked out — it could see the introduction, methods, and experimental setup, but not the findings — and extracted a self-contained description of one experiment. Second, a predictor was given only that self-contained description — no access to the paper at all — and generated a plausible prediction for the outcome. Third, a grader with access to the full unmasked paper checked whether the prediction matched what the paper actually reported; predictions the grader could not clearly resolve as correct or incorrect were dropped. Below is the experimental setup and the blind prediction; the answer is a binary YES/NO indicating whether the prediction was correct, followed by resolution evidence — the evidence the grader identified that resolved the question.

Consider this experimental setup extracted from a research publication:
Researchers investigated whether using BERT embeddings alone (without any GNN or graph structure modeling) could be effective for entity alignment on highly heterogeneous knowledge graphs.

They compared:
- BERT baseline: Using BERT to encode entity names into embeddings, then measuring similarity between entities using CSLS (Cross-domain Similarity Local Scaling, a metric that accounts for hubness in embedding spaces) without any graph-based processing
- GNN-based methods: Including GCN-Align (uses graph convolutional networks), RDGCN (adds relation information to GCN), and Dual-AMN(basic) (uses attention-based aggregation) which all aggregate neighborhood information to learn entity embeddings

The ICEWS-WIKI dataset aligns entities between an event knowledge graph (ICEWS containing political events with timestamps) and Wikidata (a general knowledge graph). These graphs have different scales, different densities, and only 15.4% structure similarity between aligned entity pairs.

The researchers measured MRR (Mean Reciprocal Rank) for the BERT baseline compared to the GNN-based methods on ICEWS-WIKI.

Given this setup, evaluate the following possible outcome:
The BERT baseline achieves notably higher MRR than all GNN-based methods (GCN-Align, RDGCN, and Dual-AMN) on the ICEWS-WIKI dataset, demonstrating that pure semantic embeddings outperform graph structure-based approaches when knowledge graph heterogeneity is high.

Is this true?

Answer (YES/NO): YES